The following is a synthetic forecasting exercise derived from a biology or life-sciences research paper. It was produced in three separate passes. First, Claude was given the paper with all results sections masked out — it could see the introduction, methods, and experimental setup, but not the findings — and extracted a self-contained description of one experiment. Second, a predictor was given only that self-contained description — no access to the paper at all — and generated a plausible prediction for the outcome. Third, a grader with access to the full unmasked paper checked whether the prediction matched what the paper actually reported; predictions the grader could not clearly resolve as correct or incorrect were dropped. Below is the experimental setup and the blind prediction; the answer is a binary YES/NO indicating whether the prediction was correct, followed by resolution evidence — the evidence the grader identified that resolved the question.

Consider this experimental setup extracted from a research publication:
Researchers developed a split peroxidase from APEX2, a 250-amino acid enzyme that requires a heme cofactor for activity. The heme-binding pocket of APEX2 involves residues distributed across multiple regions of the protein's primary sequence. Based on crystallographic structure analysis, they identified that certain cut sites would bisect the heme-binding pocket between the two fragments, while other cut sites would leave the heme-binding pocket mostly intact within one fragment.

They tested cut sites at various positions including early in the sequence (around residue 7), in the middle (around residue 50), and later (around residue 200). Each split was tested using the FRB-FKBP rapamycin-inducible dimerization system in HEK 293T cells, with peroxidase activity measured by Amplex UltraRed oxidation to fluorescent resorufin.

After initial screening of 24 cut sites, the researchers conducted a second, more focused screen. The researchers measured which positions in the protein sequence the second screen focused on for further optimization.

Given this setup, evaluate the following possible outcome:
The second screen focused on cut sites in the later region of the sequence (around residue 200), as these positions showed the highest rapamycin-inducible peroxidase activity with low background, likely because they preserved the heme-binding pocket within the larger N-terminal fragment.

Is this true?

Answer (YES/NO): NO